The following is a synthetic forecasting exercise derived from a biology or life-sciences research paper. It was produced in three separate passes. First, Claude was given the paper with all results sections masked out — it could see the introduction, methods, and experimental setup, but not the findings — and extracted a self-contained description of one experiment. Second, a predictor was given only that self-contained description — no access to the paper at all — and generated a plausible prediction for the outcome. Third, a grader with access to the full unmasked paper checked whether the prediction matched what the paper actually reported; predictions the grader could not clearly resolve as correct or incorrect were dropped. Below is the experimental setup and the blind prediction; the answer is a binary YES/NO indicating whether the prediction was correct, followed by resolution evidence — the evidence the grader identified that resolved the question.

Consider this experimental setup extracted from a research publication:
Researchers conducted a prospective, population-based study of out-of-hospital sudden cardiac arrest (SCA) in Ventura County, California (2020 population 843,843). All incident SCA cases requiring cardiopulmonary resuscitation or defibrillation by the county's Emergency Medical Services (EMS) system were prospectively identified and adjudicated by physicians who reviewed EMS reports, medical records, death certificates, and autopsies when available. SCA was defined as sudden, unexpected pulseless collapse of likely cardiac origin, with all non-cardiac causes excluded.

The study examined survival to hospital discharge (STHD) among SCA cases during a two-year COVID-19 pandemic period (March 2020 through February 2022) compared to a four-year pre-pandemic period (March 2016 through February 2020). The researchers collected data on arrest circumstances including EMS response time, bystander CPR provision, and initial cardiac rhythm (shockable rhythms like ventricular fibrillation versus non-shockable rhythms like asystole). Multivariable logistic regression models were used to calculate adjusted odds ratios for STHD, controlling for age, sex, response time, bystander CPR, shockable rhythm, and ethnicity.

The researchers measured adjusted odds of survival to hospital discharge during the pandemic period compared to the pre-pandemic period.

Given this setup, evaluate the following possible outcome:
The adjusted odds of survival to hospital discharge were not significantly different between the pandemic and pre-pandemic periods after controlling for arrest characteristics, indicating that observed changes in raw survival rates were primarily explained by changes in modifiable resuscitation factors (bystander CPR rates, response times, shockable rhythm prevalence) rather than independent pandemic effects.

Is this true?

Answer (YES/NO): NO